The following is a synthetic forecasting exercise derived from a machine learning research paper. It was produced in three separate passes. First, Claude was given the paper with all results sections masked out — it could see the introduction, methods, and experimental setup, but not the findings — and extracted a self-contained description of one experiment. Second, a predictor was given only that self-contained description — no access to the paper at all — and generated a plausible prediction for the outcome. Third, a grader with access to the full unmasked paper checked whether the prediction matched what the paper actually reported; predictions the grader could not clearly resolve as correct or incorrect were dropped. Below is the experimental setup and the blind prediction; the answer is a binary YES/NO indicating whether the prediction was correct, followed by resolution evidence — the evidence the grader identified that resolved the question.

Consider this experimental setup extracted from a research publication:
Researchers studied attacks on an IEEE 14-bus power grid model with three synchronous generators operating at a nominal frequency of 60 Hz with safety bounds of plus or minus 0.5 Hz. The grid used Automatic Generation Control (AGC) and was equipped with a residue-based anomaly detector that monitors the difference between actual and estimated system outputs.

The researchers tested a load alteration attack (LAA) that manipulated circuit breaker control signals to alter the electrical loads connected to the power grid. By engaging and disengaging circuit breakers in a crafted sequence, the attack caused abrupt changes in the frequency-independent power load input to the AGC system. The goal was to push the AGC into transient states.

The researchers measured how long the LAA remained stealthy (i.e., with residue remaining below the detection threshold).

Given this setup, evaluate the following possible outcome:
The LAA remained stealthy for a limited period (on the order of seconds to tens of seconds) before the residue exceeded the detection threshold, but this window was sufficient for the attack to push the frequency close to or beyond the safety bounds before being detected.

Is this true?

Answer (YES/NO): YES